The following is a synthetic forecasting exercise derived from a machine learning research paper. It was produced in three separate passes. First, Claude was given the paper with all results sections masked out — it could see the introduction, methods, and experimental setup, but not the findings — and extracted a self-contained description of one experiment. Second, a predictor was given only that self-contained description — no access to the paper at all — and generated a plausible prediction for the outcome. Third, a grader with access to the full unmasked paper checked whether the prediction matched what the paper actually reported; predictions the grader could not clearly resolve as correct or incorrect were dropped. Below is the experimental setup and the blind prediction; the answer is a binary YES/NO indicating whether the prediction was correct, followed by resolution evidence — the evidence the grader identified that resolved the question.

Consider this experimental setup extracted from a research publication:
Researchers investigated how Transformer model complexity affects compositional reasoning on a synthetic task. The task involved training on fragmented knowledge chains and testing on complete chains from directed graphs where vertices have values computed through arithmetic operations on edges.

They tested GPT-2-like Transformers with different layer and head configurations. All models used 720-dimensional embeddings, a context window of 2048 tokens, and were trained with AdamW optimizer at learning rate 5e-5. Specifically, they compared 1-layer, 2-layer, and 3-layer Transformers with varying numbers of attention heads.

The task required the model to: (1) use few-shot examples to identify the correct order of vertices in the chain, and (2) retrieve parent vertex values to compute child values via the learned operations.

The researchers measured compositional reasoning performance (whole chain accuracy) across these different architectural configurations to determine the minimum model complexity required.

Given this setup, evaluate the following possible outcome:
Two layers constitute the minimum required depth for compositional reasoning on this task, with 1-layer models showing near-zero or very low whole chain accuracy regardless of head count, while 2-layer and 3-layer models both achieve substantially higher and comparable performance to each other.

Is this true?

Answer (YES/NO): YES